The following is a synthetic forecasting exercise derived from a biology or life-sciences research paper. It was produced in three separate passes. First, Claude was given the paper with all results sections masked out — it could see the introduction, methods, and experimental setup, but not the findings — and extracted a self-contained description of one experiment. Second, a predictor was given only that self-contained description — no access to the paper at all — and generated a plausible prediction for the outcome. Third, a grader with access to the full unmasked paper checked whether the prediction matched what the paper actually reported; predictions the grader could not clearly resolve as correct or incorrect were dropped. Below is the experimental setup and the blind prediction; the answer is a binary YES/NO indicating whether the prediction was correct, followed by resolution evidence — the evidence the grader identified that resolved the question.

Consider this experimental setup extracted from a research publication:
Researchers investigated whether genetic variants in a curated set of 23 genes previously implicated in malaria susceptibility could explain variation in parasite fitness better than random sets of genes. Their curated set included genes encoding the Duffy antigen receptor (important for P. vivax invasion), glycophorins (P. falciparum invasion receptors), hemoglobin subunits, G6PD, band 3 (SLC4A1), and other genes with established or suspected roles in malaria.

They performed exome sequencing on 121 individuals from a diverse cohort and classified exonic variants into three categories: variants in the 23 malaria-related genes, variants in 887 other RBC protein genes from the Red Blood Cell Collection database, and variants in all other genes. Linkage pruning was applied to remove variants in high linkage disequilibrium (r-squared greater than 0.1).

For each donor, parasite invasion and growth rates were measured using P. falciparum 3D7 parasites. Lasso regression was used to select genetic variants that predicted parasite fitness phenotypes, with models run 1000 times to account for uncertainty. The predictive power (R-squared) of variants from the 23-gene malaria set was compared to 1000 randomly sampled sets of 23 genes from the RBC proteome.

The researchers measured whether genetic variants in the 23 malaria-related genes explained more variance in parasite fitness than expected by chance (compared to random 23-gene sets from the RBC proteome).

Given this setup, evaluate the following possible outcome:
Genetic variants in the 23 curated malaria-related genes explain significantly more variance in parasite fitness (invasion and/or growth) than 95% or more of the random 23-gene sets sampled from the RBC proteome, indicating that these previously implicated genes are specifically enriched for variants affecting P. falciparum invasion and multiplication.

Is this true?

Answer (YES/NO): YES